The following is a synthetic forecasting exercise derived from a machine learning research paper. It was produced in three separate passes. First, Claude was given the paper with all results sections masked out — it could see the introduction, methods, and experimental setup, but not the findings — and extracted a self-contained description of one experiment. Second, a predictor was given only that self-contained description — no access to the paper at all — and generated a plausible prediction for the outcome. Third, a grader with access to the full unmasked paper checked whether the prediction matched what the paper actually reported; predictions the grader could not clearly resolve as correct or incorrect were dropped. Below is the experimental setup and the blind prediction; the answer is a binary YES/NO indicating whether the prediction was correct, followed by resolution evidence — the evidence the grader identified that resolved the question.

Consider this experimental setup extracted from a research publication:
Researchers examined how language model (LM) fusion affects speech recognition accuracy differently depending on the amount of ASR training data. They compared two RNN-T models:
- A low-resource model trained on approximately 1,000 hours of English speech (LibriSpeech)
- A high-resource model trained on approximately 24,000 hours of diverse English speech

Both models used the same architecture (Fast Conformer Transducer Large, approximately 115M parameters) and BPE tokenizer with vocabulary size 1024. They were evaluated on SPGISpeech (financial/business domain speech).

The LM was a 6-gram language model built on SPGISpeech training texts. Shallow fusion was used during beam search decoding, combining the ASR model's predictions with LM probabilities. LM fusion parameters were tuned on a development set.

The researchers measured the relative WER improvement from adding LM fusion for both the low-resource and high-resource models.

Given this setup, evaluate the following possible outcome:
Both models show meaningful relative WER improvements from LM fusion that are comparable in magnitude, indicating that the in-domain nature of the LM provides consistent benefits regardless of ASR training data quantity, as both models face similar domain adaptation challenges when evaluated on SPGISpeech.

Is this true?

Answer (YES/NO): YES